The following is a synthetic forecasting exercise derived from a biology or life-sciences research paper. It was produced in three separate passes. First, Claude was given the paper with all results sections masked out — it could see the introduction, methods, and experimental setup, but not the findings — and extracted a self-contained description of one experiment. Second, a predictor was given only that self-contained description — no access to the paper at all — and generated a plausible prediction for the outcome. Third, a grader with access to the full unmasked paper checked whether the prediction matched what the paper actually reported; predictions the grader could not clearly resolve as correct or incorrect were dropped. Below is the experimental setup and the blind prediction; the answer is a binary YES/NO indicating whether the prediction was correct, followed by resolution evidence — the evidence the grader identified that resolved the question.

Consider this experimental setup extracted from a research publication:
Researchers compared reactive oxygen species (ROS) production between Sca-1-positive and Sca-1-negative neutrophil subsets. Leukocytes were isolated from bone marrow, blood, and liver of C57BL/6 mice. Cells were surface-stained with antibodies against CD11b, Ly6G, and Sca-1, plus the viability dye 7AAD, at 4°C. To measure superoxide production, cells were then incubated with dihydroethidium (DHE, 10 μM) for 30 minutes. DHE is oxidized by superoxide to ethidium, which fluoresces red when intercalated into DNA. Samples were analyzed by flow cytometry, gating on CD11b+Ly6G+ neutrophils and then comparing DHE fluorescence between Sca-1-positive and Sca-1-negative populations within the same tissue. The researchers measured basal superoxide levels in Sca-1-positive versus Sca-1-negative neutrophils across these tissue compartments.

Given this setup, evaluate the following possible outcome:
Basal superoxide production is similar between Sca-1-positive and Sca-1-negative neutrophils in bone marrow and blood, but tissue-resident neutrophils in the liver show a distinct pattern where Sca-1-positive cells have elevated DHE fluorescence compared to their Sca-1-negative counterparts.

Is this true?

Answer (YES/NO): NO